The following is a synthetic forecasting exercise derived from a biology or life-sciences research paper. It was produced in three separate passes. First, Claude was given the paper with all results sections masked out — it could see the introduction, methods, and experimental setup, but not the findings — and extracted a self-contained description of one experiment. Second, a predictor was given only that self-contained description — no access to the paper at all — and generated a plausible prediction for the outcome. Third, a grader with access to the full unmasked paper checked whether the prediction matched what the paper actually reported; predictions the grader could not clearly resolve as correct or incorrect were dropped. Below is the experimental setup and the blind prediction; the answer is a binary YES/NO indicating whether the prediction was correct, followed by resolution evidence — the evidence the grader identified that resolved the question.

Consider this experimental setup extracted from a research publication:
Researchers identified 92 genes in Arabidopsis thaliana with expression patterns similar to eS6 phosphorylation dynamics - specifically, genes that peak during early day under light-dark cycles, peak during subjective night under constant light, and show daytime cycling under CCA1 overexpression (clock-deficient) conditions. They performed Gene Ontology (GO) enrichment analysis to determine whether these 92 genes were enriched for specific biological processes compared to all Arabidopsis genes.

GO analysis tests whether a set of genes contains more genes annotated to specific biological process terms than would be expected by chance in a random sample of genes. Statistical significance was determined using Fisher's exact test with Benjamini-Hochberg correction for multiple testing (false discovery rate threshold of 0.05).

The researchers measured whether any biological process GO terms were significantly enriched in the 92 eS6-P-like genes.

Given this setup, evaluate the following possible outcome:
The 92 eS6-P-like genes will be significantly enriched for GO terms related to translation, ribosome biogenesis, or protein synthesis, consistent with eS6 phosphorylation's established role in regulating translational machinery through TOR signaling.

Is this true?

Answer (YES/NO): NO